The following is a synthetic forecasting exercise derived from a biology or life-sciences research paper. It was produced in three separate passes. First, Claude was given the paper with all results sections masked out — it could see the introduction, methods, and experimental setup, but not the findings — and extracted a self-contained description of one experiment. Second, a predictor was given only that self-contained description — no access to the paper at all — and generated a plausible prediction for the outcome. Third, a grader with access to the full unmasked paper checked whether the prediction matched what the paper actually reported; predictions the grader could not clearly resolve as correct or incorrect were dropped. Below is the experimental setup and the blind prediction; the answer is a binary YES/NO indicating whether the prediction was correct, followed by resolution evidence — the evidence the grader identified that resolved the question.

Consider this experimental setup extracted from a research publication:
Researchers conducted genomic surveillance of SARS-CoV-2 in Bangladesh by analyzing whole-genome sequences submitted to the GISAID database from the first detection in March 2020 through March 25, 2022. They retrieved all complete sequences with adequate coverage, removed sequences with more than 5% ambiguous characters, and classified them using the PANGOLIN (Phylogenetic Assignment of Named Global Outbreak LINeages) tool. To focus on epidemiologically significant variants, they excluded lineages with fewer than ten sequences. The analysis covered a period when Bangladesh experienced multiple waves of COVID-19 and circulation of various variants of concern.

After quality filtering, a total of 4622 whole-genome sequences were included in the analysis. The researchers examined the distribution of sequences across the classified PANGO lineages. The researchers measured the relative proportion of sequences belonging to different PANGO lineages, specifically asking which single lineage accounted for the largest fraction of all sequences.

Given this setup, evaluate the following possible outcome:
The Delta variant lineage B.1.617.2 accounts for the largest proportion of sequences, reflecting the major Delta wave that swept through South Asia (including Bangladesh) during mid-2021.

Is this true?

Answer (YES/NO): YES